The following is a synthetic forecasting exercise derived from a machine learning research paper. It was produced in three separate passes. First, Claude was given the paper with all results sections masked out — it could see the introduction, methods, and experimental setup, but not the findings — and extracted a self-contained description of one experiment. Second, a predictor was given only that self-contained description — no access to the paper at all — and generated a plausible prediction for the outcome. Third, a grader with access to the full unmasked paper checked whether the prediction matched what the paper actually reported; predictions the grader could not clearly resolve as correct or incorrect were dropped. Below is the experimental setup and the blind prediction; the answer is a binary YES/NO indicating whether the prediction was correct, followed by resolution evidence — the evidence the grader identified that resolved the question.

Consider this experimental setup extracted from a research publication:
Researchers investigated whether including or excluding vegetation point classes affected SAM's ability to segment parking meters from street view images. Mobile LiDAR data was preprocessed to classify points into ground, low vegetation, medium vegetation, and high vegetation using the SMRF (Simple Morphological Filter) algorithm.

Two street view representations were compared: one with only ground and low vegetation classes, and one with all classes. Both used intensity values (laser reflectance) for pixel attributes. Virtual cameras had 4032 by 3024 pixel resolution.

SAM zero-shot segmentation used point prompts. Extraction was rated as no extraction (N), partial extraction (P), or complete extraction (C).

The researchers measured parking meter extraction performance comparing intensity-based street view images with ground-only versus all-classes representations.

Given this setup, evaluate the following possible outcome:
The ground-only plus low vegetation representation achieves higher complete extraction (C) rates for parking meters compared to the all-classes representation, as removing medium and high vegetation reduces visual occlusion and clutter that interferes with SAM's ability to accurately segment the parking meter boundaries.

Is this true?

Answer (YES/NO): NO